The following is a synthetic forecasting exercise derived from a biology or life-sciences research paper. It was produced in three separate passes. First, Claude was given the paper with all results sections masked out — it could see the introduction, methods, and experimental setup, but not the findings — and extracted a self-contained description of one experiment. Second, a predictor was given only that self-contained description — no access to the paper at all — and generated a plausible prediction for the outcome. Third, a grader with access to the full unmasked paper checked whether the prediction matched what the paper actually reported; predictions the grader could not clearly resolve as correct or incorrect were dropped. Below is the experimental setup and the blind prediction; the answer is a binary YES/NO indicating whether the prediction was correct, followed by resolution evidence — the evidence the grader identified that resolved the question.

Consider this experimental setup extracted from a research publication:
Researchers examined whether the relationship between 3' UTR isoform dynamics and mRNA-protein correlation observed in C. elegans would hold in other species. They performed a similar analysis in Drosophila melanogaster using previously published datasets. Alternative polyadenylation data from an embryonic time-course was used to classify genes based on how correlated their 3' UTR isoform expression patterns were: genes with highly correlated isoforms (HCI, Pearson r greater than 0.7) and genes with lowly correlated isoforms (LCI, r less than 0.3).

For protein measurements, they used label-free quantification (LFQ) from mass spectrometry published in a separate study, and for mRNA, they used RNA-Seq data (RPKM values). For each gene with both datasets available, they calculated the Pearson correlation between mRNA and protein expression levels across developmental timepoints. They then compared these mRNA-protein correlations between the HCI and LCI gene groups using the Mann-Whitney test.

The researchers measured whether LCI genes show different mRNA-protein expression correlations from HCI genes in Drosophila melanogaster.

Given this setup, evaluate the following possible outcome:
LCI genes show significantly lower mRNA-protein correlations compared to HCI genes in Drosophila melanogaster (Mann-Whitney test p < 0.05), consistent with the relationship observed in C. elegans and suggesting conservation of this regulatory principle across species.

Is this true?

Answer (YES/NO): YES